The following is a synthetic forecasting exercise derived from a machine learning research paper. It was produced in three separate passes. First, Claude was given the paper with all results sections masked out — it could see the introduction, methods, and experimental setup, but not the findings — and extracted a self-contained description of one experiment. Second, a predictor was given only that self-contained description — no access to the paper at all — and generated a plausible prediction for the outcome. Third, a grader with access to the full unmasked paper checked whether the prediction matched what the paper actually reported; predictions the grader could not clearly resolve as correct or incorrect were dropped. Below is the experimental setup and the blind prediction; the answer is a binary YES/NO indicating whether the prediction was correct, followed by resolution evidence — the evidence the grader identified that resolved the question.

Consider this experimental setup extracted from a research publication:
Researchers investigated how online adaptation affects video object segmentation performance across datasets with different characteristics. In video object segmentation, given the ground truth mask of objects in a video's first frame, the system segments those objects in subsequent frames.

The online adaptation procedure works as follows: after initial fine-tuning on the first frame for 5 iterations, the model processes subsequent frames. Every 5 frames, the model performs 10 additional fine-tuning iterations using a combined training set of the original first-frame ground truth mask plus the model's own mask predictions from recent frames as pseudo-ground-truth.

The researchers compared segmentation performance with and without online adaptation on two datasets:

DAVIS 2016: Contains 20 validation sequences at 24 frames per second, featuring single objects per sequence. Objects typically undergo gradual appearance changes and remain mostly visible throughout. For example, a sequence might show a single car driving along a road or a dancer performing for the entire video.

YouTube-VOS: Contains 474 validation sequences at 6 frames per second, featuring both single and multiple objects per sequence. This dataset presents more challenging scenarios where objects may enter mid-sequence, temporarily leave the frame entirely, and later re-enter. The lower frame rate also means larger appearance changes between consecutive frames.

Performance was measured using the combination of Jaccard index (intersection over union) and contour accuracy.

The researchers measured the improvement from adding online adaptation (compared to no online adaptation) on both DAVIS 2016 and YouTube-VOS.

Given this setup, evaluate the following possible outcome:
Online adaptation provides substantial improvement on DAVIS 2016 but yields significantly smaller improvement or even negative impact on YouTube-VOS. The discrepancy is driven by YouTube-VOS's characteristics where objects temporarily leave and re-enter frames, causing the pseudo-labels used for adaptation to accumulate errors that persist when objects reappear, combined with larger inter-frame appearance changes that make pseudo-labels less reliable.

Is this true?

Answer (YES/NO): NO